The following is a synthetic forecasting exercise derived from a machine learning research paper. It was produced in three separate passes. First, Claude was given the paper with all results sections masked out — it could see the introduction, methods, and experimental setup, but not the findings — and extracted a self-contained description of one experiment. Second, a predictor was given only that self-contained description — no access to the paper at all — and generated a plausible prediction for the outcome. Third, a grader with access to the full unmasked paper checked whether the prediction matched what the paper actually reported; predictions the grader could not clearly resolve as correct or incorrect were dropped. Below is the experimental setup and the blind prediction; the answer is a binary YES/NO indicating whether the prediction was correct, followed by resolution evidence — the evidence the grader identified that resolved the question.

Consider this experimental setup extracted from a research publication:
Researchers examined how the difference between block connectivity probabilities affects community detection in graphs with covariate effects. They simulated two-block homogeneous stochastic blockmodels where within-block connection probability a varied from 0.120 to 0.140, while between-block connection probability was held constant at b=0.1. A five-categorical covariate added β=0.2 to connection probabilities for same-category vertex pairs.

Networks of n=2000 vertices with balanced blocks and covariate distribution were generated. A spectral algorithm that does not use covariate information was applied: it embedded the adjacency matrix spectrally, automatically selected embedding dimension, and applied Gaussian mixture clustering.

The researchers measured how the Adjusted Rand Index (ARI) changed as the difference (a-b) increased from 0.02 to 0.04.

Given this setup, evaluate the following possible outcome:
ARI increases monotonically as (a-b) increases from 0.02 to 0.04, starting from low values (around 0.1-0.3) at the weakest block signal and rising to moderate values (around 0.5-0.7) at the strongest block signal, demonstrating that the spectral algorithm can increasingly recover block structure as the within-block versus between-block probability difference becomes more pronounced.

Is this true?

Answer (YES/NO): NO